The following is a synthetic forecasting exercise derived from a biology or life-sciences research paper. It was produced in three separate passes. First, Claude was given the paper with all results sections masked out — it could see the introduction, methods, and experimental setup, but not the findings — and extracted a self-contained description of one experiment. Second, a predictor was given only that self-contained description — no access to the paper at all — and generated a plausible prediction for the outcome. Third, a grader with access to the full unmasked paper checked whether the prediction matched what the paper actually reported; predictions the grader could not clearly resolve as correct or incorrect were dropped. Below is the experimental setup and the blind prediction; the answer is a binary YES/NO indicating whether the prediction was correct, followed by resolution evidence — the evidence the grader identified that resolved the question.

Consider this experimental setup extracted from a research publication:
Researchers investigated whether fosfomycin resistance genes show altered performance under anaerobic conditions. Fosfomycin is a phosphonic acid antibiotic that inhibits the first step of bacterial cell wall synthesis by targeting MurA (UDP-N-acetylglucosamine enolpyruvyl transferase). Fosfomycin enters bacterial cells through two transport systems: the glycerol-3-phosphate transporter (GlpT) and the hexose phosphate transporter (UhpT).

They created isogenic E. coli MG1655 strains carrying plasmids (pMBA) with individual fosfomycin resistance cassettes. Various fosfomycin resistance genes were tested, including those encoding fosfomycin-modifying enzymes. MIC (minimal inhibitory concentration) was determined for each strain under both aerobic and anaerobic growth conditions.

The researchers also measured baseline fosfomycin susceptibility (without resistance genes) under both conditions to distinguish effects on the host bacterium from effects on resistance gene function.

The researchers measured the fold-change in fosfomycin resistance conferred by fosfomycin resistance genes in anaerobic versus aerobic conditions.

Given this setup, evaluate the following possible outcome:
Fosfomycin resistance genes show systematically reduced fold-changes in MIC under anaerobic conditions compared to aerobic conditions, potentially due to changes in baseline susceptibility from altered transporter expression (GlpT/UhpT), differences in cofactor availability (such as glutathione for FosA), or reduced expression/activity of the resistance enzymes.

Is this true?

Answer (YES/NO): NO